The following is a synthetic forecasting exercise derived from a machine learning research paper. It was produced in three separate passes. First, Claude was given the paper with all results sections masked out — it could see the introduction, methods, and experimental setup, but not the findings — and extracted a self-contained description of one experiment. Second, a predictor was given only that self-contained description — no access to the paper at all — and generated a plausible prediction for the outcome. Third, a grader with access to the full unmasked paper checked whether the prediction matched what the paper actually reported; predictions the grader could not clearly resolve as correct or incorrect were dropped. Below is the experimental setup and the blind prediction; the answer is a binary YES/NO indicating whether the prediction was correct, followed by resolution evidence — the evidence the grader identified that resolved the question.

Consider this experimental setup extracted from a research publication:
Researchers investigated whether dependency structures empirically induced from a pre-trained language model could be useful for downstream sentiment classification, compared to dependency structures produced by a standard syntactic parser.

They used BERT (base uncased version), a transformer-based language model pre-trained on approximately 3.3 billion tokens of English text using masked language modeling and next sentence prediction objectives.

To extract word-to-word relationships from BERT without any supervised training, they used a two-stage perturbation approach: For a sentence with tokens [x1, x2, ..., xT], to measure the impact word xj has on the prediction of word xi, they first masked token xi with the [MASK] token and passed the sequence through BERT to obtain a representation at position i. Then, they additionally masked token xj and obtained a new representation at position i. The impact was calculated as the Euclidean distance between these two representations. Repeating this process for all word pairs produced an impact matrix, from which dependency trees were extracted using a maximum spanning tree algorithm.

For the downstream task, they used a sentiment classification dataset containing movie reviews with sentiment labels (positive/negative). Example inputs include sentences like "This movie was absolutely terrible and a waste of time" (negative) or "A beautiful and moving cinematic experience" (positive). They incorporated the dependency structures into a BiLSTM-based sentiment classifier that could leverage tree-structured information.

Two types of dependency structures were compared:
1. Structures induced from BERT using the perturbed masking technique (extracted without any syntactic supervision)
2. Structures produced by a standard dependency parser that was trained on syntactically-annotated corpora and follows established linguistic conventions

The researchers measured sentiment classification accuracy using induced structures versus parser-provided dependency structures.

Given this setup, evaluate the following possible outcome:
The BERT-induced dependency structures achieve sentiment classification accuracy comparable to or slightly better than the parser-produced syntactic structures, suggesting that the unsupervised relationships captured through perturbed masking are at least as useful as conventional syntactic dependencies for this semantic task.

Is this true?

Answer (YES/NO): YES